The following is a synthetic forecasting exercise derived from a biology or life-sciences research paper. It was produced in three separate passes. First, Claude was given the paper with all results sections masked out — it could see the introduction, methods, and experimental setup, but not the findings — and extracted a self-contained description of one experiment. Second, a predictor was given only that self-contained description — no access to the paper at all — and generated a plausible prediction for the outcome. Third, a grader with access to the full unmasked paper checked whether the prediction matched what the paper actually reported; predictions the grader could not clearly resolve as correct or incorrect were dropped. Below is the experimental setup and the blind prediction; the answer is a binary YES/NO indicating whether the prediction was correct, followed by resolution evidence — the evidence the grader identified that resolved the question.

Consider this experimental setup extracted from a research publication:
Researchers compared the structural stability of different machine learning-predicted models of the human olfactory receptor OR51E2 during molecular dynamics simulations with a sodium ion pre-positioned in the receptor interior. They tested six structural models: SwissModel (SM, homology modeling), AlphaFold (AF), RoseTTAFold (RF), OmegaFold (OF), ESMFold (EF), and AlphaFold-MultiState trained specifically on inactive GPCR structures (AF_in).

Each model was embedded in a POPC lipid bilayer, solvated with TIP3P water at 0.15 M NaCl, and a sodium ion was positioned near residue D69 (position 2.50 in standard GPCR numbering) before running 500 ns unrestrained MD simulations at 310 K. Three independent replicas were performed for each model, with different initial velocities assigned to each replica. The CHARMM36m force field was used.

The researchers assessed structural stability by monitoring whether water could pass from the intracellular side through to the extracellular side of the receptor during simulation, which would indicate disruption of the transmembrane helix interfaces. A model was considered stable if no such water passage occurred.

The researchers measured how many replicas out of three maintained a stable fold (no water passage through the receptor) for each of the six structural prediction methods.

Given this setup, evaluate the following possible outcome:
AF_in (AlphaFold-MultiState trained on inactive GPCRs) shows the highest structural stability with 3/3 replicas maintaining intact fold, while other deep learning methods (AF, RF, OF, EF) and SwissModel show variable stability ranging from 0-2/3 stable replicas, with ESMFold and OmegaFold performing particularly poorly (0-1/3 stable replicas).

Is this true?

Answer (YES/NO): YES